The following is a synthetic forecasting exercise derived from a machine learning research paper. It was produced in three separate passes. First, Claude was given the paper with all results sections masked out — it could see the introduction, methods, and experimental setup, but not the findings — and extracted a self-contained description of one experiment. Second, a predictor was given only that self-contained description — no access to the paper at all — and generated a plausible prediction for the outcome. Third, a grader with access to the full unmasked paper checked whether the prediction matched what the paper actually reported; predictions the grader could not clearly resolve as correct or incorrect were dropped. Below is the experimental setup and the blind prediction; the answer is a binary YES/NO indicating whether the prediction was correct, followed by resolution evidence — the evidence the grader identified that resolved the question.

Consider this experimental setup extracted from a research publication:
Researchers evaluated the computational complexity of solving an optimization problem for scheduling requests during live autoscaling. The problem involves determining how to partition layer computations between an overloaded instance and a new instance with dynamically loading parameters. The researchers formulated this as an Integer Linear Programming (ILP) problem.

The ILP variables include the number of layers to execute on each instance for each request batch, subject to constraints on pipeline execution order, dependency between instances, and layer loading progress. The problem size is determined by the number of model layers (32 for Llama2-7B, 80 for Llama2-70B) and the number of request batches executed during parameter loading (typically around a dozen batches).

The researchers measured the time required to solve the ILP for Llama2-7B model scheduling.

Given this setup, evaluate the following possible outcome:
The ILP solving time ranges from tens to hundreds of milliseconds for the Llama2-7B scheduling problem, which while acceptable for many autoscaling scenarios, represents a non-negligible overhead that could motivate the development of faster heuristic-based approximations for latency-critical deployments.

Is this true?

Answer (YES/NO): NO